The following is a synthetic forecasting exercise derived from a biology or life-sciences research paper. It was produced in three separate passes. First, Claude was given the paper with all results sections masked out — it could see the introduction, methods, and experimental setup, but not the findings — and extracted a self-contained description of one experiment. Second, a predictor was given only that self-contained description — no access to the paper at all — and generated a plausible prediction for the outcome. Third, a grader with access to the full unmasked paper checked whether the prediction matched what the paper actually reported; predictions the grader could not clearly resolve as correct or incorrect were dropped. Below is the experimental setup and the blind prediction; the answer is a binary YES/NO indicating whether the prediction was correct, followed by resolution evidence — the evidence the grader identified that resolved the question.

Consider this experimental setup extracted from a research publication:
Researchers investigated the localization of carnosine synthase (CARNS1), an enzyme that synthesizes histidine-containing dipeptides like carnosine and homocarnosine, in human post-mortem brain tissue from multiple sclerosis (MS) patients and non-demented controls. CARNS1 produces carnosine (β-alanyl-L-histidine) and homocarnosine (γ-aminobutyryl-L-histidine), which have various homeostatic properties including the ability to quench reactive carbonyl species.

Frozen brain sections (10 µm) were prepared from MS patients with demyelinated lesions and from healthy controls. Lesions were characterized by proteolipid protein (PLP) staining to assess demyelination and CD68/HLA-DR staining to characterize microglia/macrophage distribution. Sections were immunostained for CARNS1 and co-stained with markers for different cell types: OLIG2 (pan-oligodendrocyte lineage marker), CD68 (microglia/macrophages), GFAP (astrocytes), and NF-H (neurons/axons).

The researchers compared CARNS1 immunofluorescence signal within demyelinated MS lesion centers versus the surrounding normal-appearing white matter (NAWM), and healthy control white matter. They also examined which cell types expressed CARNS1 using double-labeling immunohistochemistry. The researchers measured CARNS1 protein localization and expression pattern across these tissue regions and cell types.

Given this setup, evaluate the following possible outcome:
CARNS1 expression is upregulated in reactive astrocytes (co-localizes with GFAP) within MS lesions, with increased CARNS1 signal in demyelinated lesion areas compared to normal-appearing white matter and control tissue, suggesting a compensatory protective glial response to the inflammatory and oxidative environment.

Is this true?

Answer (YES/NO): NO